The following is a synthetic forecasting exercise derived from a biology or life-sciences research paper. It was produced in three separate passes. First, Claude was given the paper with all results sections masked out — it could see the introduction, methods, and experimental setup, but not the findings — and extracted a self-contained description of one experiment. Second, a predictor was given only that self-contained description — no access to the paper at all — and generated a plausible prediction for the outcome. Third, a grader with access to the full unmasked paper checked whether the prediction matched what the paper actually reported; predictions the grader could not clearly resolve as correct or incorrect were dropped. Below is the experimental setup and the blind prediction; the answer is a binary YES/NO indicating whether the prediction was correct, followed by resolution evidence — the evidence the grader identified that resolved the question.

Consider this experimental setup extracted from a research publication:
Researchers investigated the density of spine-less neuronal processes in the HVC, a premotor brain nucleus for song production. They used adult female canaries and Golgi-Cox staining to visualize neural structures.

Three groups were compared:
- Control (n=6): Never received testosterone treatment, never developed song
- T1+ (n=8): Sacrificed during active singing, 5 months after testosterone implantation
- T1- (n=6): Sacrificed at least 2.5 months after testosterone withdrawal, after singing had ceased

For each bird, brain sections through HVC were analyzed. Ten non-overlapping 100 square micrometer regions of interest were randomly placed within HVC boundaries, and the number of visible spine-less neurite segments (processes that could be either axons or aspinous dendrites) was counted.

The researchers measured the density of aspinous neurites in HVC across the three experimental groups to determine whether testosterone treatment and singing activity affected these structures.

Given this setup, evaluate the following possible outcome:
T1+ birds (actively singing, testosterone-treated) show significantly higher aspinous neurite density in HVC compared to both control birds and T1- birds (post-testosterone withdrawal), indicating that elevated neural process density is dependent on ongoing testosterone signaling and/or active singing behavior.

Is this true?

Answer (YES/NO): NO